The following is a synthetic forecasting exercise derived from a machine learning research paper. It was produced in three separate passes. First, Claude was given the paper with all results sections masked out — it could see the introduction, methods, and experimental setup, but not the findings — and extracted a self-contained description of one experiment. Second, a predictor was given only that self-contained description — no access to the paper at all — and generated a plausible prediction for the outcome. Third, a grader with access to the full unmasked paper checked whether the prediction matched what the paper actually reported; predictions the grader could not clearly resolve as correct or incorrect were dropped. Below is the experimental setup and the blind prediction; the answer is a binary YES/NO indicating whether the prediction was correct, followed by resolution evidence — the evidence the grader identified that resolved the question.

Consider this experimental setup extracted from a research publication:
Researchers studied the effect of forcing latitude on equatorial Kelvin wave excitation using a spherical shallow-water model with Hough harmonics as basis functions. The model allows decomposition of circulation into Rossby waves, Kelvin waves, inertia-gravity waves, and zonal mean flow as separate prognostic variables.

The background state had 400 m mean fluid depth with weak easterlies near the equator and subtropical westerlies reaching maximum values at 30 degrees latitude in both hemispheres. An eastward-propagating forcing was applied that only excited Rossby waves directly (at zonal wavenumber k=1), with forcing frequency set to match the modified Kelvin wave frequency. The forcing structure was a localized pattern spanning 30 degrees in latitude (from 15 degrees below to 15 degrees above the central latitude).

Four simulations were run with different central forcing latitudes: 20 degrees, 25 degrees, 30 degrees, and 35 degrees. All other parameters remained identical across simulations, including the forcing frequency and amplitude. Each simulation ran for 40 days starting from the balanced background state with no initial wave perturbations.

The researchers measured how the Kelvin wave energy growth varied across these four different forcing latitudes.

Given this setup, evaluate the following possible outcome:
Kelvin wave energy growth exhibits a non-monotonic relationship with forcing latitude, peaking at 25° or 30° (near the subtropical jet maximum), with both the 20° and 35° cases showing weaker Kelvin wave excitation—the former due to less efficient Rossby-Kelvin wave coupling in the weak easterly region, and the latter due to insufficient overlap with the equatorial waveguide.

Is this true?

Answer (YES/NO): NO